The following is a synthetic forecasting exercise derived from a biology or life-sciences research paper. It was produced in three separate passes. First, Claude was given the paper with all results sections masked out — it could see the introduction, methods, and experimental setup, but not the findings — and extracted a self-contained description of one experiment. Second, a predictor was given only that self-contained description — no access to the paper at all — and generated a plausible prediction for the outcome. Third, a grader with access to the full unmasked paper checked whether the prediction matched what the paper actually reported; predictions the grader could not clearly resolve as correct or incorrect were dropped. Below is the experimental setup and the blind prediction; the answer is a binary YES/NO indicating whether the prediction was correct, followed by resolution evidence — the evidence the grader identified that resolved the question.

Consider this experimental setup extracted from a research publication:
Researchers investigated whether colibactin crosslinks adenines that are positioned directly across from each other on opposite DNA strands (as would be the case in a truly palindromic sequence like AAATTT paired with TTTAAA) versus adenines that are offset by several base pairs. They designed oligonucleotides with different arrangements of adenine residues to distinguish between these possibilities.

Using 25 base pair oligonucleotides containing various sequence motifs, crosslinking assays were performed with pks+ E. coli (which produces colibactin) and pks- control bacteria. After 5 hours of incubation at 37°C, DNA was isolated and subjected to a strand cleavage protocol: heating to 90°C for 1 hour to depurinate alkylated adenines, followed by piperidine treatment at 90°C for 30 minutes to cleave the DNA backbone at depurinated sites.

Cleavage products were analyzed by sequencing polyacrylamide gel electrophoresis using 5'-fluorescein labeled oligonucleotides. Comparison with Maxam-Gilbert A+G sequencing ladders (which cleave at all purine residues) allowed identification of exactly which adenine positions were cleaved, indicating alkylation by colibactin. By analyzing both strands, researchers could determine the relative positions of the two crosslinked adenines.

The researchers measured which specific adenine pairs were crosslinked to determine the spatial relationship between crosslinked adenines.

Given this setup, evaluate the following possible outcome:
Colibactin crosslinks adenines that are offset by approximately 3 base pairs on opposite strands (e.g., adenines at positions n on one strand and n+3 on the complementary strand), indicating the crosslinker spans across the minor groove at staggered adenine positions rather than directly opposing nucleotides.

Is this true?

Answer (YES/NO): YES